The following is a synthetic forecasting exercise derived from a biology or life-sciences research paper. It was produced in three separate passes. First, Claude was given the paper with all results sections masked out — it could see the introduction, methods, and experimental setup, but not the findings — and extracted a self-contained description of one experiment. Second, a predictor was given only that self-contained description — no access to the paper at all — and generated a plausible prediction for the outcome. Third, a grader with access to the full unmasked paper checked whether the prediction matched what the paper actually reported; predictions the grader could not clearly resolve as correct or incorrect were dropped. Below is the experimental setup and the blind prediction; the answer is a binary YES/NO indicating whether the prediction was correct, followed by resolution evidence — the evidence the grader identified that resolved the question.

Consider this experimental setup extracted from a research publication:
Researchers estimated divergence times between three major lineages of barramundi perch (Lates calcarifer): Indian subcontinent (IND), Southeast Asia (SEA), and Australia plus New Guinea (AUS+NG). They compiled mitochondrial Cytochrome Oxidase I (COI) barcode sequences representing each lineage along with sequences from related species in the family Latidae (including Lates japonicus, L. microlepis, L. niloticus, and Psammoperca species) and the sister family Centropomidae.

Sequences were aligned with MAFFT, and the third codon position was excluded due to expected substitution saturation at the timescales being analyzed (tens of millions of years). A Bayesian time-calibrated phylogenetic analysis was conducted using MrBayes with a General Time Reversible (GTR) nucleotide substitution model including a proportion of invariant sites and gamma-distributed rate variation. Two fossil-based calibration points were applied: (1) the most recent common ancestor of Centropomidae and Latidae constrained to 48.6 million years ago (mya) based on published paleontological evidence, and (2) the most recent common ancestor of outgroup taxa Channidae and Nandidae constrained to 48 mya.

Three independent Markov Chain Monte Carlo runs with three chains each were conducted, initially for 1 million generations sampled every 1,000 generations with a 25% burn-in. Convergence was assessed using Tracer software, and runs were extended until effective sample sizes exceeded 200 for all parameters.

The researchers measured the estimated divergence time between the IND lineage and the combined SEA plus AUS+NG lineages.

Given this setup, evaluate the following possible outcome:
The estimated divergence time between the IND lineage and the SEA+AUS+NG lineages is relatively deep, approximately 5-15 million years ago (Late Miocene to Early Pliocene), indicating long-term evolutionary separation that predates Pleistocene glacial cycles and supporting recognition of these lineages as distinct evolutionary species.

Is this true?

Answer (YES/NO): YES